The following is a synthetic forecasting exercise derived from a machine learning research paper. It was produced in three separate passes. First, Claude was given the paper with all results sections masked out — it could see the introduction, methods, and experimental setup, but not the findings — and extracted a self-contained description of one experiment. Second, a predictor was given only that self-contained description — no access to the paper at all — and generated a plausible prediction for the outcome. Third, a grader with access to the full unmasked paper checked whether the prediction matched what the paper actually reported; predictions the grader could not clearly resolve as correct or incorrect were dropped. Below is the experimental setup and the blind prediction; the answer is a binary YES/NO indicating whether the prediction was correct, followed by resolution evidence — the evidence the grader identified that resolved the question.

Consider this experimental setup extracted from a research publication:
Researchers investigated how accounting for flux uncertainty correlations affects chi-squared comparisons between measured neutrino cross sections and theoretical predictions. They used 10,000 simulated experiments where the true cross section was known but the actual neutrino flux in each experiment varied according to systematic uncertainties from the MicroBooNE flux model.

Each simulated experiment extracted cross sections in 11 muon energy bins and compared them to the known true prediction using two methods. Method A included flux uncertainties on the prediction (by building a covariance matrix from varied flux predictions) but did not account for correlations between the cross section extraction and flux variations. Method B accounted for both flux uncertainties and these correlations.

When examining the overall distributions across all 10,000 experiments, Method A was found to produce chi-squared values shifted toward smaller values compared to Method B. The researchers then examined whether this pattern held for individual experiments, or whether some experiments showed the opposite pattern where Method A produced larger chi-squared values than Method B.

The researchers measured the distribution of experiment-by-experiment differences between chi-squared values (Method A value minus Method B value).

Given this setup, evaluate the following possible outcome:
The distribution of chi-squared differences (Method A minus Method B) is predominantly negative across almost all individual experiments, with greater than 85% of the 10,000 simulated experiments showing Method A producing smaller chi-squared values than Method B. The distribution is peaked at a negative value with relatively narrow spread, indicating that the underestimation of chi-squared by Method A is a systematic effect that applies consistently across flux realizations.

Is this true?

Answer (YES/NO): NO